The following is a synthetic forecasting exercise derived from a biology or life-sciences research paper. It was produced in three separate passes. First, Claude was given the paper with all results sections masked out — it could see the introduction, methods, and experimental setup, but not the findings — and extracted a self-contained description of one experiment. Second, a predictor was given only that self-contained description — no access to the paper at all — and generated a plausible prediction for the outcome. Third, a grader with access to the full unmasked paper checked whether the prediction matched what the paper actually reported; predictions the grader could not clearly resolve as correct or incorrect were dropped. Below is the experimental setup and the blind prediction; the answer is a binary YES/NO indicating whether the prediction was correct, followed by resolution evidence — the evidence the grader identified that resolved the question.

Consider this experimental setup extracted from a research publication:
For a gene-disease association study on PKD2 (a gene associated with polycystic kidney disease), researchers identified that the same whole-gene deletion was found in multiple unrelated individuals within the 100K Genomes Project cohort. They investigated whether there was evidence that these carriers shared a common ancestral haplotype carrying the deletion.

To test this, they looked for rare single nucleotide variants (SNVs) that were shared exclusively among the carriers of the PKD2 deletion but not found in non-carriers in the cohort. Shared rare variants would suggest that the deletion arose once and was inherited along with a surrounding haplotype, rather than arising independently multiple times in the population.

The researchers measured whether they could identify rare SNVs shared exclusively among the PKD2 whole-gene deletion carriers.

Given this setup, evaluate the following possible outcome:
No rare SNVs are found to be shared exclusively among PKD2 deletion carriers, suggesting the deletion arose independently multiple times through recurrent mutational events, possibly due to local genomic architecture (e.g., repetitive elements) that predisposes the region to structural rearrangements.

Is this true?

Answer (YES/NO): NO